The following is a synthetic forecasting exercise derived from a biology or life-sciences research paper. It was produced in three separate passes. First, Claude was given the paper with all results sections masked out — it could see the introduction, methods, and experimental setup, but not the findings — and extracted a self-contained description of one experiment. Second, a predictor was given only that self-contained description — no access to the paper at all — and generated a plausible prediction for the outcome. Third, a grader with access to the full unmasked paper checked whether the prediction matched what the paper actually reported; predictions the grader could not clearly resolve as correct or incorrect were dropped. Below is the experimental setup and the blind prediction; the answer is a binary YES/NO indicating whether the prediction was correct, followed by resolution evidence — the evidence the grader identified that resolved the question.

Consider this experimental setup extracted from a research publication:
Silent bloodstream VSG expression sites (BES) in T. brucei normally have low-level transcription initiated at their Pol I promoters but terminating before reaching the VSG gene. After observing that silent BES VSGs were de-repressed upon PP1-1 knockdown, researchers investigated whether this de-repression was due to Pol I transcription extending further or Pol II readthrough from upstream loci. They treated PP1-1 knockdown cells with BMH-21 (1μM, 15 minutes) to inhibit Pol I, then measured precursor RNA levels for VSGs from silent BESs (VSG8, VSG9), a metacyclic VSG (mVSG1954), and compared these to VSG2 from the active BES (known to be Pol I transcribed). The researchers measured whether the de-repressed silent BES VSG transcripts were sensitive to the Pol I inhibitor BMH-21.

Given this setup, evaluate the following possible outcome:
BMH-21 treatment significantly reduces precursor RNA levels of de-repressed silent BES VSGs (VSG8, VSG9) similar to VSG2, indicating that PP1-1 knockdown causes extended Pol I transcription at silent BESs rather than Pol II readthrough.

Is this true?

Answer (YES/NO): NO